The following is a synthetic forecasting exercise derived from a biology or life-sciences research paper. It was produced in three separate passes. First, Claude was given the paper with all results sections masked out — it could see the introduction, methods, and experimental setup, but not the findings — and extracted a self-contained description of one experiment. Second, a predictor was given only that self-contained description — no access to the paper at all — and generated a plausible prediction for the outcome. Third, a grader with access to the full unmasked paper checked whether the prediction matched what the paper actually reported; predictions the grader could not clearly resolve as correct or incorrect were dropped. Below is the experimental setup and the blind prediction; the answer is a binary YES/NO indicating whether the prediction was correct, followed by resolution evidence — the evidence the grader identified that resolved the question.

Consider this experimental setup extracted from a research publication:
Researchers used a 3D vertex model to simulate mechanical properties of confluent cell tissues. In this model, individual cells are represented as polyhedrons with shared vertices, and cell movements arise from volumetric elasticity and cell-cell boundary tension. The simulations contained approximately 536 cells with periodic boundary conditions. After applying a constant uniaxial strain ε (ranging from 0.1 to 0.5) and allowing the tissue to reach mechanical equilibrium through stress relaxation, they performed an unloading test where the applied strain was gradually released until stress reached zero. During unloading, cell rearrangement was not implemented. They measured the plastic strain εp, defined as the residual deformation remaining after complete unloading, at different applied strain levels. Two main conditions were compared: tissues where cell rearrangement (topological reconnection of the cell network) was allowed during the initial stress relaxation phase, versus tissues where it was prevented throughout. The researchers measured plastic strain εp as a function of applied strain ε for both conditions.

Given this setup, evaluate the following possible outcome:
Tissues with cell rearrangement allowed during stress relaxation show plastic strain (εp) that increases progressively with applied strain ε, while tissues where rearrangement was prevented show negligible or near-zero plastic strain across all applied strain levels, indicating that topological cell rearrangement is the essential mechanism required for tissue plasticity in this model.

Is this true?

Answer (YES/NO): YES